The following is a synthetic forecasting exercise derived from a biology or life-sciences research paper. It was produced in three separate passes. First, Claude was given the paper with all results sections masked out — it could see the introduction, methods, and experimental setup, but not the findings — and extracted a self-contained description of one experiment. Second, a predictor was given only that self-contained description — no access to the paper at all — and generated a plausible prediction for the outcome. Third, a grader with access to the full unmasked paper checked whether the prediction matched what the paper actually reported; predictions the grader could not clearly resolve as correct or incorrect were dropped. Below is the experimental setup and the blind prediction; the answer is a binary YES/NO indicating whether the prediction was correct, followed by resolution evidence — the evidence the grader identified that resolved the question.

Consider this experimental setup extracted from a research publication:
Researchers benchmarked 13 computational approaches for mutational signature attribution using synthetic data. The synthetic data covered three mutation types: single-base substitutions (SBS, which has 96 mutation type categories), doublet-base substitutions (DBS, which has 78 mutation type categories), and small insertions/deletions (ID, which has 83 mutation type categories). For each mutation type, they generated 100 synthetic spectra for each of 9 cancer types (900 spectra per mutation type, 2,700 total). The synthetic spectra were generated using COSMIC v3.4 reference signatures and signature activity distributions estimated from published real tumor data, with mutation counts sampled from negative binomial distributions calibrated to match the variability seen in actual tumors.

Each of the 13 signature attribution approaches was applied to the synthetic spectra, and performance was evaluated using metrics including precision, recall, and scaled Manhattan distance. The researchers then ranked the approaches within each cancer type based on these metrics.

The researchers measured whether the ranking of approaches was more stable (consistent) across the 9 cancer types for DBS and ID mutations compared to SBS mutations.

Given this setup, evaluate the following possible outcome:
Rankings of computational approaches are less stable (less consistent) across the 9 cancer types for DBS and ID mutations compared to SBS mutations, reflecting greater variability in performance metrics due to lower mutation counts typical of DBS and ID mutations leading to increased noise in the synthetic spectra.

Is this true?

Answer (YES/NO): NO